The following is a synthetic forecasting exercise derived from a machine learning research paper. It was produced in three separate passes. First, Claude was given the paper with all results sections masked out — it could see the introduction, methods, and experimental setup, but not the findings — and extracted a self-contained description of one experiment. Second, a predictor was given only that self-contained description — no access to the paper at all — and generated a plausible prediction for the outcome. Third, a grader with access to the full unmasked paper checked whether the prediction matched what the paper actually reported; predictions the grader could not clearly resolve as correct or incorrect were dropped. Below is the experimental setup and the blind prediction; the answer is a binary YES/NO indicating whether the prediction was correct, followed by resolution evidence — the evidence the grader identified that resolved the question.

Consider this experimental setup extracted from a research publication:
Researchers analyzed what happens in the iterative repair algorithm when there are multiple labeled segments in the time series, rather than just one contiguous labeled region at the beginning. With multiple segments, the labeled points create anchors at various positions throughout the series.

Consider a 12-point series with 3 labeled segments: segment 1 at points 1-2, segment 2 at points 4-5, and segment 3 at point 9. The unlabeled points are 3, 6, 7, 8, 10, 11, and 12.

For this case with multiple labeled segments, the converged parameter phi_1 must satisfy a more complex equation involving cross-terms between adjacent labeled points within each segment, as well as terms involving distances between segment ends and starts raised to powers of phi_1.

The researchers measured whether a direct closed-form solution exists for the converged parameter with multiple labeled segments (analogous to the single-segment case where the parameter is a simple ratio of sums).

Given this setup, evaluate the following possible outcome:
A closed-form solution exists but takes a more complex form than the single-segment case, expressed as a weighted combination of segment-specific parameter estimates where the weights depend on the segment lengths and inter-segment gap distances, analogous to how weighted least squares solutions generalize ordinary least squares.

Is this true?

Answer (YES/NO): NO